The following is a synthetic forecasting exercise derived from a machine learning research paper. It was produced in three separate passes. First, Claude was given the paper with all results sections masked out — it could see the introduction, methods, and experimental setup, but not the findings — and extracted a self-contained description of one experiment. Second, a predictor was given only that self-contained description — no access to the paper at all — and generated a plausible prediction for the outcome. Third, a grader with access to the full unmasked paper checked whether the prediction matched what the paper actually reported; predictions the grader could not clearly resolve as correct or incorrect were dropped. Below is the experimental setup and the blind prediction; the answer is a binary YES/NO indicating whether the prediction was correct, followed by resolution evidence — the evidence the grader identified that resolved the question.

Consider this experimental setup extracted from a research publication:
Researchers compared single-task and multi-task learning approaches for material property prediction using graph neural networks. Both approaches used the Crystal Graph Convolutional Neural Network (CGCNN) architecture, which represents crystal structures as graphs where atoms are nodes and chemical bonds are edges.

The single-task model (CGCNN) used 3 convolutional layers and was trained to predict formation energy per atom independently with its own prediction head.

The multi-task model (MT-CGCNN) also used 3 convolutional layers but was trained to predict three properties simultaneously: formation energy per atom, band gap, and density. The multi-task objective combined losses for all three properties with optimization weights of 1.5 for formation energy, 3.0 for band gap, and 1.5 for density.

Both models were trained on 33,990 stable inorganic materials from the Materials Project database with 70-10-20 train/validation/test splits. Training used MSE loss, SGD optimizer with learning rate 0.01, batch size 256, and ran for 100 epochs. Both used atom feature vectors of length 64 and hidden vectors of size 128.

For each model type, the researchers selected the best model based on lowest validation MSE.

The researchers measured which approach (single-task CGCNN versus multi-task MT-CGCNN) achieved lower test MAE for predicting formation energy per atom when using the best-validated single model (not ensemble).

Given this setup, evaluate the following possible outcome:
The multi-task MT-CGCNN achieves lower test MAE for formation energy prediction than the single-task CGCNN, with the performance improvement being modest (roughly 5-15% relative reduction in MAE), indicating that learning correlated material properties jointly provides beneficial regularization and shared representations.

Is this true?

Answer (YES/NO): NO